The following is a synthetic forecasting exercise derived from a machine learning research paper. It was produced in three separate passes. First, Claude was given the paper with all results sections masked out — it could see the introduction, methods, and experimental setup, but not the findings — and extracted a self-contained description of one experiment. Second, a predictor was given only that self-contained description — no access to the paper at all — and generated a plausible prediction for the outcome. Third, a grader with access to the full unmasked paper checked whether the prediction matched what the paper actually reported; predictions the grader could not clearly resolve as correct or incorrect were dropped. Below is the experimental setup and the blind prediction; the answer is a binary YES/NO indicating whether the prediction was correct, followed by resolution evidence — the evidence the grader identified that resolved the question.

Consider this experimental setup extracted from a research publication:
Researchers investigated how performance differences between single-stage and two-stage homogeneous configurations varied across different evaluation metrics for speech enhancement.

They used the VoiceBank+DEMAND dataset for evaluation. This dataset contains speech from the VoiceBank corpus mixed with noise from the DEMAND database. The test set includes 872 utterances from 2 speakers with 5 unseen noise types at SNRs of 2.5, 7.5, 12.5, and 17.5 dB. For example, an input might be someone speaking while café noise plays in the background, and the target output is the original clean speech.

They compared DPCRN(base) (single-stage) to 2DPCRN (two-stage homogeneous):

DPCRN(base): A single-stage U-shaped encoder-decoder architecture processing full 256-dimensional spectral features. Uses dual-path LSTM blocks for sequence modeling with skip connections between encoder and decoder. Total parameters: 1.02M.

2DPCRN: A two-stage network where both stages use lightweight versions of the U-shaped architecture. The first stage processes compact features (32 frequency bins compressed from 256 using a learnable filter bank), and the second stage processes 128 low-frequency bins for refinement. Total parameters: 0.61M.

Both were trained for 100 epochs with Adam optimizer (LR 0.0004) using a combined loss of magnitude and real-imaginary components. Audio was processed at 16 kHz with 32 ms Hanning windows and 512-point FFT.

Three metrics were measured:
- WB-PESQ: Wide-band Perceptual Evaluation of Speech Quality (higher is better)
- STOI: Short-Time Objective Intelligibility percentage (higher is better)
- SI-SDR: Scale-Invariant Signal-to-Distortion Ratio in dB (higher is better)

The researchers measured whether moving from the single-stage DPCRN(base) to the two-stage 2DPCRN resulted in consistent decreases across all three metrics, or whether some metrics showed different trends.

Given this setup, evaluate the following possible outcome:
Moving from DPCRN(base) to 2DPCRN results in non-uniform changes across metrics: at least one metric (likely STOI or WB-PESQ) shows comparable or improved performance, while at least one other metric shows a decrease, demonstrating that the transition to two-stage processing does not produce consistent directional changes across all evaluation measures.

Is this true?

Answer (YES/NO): NO